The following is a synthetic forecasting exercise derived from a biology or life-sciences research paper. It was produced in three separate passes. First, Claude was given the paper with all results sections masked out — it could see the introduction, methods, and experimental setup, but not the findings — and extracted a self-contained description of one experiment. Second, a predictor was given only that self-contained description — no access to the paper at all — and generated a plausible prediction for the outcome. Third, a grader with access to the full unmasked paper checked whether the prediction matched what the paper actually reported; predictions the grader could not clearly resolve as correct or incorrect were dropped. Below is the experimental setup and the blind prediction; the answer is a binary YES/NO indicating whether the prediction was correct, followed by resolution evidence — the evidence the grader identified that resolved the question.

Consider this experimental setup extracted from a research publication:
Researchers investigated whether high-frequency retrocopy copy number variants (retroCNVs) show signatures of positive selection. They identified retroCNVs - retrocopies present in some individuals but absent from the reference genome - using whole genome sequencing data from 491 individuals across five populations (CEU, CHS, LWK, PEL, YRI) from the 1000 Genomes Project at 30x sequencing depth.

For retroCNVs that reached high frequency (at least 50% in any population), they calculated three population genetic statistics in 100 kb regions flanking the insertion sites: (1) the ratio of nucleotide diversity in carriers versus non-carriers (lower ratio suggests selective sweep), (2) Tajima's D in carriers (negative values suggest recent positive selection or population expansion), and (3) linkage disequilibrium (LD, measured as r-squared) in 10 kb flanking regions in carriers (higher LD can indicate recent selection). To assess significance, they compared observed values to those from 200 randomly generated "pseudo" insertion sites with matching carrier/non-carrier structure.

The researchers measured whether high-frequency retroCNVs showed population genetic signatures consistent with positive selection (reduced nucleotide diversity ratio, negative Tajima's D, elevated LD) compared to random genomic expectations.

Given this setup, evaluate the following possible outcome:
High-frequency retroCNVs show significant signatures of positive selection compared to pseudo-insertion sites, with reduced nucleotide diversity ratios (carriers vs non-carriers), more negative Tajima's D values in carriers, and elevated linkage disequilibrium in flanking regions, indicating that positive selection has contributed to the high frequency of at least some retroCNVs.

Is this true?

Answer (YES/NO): NO